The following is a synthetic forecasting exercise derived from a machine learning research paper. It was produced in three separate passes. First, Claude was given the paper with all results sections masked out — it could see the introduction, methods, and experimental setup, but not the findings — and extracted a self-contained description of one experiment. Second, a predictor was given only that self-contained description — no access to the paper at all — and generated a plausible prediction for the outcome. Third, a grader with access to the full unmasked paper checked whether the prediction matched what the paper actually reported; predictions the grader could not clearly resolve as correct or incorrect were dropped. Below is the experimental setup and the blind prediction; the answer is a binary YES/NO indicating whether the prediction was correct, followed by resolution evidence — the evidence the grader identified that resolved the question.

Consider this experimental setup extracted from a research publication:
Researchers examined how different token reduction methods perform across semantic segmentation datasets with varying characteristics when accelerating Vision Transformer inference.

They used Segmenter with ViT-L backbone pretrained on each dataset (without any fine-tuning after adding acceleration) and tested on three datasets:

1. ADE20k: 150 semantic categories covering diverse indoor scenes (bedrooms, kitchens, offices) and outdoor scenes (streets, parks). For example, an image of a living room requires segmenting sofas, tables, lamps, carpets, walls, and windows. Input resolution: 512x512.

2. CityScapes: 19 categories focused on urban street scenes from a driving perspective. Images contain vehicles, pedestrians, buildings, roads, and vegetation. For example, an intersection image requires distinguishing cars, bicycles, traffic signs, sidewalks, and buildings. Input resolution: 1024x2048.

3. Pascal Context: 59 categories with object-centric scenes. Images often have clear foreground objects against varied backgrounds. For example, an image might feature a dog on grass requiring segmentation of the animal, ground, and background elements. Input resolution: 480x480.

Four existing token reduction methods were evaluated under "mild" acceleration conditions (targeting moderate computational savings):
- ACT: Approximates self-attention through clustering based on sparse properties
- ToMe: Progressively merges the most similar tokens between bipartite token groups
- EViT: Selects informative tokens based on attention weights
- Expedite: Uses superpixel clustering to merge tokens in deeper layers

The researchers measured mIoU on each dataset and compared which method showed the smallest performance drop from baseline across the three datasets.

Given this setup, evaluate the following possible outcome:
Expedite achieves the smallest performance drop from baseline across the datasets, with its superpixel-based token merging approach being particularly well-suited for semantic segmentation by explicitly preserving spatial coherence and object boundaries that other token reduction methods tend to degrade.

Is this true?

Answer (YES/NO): NO